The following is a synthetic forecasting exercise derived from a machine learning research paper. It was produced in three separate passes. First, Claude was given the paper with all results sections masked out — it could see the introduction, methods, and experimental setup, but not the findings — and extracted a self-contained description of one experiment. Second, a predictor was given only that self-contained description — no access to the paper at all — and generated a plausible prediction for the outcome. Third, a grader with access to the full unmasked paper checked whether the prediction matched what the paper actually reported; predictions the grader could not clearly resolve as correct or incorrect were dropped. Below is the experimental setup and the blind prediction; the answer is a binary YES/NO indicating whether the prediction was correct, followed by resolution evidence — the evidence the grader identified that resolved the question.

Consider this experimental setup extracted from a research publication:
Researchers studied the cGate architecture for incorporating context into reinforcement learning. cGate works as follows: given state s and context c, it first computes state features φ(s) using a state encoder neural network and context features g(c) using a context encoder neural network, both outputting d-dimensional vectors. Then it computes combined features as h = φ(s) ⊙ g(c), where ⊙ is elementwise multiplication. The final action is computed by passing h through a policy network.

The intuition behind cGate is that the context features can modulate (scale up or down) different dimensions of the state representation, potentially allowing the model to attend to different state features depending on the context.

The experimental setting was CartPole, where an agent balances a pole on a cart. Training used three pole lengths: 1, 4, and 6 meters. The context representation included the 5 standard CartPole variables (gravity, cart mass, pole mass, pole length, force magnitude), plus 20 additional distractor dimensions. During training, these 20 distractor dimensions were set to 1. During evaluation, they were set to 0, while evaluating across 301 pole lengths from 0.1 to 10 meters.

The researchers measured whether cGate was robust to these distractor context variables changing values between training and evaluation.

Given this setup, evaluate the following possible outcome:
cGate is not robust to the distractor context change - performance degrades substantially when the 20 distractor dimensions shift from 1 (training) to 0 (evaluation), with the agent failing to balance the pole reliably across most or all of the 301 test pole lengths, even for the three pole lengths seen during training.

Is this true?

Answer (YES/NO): YES